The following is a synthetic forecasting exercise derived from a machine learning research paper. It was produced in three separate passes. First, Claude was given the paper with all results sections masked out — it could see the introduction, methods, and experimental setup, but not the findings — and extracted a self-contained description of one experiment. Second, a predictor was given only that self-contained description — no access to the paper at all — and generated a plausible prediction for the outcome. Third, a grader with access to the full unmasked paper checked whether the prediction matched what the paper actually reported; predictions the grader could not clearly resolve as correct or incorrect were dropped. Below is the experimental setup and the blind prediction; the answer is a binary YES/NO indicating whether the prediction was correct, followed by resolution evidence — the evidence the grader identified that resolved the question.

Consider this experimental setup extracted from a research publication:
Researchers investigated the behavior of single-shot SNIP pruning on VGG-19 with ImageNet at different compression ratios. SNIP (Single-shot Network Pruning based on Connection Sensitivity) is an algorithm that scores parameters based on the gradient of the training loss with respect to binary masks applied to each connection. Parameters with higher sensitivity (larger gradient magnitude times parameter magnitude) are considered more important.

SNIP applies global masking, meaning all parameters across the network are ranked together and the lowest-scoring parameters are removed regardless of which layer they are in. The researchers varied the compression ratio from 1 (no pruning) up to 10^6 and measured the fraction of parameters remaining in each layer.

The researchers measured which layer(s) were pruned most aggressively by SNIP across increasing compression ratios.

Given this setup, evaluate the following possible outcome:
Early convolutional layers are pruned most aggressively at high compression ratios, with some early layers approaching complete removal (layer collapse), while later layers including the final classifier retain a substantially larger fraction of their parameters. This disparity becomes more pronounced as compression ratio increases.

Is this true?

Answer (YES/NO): NO